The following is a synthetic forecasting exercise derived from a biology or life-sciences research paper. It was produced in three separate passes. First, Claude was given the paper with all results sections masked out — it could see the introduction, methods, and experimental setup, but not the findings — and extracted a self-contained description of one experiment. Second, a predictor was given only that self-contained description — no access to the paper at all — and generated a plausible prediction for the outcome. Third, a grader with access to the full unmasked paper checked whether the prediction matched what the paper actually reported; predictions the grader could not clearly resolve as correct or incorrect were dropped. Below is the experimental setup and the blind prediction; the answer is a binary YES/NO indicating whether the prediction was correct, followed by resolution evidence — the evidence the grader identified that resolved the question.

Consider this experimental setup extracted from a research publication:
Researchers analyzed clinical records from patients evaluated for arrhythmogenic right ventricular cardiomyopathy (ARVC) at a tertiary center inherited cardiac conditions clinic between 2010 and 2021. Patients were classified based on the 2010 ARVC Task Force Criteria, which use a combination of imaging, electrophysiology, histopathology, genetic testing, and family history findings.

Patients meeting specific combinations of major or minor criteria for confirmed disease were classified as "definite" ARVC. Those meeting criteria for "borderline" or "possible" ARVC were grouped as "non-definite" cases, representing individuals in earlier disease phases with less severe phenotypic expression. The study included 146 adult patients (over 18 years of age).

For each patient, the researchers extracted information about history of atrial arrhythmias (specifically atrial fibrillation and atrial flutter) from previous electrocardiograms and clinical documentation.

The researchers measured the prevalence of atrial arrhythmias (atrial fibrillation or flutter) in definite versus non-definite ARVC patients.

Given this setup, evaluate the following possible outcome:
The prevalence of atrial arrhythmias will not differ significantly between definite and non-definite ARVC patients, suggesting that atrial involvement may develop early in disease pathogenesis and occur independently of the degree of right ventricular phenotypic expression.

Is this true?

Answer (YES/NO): NO